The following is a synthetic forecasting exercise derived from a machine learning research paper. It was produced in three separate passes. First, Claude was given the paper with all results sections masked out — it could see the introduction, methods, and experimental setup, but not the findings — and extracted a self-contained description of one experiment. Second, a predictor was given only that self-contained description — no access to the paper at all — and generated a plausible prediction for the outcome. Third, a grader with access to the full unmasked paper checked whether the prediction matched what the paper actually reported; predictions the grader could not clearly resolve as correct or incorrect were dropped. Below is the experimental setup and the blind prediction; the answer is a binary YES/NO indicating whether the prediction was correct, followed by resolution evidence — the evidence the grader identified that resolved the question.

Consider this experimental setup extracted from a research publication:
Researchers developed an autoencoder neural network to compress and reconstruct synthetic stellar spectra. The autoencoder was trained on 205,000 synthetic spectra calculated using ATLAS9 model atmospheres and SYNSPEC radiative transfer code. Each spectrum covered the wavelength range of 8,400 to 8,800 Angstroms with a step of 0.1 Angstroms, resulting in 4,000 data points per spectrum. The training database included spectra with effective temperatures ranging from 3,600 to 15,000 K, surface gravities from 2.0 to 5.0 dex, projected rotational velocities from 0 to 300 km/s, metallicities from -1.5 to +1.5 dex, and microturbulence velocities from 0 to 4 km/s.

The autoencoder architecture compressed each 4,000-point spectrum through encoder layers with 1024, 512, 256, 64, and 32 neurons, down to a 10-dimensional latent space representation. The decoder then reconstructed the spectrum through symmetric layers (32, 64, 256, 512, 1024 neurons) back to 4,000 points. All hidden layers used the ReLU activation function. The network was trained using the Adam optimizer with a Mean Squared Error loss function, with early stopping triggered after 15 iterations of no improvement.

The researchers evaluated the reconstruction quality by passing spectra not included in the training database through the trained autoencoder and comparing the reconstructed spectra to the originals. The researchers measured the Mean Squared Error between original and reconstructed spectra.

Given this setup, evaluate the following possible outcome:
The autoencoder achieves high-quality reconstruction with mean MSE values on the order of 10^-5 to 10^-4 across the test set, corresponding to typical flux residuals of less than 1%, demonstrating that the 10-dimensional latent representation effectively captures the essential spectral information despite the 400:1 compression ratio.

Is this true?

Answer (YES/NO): NO